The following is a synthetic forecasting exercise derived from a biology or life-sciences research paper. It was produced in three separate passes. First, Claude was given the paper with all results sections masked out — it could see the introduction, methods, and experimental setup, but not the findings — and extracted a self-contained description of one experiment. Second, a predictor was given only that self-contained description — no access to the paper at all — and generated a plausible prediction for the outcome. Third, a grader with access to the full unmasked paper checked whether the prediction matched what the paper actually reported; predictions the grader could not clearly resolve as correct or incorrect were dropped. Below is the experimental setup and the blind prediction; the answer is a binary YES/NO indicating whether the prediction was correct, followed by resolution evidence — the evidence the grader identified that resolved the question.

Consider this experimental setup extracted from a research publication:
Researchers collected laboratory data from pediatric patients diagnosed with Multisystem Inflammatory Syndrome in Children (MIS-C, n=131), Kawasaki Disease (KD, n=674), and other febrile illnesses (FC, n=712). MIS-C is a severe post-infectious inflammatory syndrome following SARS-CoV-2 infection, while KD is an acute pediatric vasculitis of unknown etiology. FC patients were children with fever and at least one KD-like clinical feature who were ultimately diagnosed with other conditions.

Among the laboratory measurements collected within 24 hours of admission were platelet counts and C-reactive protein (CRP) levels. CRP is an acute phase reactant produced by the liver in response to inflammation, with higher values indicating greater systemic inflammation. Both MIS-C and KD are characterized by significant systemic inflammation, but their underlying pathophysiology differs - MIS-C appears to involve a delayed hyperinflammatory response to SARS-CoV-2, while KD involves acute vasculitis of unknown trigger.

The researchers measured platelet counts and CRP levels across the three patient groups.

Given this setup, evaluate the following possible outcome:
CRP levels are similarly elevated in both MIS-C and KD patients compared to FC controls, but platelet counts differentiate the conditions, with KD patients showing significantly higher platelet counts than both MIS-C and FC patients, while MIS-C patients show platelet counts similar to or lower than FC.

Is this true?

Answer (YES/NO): NO